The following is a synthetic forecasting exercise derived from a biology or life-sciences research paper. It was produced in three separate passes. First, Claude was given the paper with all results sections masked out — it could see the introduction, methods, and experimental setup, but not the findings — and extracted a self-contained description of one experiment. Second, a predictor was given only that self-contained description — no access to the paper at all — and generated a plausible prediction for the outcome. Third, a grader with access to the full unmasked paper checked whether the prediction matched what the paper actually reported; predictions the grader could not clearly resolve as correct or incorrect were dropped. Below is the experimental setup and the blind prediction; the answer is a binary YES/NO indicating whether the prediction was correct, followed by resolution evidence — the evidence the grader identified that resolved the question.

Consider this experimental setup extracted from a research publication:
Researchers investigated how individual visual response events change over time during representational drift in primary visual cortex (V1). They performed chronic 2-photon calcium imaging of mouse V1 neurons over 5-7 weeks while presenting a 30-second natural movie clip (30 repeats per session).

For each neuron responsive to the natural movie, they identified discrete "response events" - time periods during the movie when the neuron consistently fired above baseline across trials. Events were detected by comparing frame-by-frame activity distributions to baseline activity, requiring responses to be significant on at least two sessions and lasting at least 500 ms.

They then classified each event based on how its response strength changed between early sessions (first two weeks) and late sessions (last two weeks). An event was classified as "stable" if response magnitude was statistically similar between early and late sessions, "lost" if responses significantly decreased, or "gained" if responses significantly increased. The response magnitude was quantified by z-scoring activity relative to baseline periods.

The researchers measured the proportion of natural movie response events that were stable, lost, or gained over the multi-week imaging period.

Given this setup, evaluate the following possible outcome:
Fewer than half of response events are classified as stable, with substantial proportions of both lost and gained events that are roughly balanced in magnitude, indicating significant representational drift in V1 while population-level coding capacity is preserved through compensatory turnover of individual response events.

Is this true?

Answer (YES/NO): NO